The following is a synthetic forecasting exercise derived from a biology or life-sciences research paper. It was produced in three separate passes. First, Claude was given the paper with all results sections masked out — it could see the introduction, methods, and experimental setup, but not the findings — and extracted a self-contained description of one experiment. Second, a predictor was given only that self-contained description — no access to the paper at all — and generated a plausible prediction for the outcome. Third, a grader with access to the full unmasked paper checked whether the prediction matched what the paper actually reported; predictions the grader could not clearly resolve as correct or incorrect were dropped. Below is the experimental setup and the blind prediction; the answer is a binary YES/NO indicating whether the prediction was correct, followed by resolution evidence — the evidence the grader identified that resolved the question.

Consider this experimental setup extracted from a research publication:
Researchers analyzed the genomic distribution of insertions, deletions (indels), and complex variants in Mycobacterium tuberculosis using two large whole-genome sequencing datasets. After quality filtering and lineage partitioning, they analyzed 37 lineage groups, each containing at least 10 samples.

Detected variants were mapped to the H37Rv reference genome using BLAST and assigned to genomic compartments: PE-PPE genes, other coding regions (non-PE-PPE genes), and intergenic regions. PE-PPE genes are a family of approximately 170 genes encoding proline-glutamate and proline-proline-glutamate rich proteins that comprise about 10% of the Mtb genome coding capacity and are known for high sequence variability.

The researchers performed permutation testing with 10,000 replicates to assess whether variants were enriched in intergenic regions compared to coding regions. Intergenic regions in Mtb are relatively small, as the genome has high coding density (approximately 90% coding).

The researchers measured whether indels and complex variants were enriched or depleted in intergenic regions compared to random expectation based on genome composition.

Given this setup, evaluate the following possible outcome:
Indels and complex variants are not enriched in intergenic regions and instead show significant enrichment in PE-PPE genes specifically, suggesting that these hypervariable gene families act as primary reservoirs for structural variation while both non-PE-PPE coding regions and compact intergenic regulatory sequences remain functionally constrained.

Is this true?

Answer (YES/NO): NO